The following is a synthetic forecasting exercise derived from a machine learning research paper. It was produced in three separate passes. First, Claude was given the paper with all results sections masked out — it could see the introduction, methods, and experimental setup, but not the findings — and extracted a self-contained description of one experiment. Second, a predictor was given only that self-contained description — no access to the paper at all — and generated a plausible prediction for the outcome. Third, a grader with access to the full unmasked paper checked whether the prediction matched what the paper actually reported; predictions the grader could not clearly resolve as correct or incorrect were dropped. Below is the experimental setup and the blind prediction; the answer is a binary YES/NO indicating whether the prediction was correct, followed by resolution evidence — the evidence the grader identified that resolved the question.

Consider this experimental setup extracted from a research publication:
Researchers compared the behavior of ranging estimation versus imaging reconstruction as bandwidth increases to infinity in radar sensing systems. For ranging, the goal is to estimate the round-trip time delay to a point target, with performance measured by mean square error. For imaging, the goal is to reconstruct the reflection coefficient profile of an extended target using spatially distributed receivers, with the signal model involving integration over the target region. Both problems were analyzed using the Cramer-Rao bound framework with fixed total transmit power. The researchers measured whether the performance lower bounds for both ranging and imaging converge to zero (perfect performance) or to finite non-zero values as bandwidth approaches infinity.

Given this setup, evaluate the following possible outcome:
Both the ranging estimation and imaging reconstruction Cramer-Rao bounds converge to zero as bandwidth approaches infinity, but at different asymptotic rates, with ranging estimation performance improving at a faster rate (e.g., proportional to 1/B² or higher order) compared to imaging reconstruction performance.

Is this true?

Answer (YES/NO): NO